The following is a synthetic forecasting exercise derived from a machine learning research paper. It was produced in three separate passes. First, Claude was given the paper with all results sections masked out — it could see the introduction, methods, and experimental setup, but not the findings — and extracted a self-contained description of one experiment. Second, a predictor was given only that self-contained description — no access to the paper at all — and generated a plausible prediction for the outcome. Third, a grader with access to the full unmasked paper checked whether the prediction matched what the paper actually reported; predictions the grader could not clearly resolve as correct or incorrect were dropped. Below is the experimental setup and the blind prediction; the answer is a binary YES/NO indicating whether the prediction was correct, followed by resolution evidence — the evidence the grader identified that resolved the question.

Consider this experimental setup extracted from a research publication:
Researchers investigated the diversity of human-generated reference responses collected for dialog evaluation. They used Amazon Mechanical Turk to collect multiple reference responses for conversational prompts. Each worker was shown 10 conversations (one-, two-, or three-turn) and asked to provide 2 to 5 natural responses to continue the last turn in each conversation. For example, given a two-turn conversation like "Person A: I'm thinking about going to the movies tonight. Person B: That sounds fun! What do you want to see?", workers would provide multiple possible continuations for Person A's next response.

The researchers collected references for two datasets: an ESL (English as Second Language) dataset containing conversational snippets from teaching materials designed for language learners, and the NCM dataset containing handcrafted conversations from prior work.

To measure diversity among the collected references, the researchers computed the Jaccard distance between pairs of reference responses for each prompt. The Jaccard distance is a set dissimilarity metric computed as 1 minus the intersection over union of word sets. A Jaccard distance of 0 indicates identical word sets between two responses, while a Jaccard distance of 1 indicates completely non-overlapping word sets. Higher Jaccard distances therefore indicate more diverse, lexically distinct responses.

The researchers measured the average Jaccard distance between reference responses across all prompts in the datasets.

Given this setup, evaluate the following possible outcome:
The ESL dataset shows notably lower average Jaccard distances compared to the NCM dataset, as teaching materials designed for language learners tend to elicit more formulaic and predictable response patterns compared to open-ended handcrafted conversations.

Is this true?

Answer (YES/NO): NO